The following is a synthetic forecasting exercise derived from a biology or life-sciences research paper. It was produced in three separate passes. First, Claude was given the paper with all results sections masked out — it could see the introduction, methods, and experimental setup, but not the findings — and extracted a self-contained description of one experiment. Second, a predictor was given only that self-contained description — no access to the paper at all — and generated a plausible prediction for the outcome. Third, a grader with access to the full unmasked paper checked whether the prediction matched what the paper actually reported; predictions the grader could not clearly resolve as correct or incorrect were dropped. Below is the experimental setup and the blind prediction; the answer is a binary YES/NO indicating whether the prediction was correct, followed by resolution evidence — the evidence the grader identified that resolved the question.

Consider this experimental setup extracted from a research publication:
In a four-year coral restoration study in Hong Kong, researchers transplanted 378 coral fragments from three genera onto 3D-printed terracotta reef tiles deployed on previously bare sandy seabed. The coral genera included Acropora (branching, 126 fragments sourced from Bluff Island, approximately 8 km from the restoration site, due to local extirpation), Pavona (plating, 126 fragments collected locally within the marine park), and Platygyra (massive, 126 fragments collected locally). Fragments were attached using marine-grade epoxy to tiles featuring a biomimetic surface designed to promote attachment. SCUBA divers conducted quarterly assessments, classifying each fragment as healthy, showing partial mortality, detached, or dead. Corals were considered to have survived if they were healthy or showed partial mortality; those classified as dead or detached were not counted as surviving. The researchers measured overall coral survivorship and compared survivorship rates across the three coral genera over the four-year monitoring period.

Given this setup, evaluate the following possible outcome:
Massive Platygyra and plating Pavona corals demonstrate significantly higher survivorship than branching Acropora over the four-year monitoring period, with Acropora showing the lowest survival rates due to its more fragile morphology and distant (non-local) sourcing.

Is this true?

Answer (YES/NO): NO